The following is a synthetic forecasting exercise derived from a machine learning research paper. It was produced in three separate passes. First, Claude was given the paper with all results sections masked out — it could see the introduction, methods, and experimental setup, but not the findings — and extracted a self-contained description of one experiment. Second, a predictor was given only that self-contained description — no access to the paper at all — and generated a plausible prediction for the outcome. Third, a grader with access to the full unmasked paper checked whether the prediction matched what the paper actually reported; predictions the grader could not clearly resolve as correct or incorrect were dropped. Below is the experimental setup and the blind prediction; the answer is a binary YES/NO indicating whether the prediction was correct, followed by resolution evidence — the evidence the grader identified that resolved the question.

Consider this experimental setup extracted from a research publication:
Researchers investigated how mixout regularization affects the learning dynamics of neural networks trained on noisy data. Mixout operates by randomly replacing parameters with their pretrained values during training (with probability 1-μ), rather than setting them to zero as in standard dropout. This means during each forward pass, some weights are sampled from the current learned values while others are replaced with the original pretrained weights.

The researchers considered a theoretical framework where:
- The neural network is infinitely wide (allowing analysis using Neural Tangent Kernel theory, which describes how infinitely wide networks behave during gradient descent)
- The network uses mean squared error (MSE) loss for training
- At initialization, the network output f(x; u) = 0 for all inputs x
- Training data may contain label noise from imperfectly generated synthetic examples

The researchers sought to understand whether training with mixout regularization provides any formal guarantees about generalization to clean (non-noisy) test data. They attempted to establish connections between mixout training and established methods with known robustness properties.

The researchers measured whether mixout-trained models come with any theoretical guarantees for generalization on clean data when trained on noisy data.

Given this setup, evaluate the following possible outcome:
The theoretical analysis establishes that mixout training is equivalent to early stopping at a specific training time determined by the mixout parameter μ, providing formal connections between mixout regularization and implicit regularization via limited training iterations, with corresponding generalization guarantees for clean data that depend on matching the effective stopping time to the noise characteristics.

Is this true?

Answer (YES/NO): NO